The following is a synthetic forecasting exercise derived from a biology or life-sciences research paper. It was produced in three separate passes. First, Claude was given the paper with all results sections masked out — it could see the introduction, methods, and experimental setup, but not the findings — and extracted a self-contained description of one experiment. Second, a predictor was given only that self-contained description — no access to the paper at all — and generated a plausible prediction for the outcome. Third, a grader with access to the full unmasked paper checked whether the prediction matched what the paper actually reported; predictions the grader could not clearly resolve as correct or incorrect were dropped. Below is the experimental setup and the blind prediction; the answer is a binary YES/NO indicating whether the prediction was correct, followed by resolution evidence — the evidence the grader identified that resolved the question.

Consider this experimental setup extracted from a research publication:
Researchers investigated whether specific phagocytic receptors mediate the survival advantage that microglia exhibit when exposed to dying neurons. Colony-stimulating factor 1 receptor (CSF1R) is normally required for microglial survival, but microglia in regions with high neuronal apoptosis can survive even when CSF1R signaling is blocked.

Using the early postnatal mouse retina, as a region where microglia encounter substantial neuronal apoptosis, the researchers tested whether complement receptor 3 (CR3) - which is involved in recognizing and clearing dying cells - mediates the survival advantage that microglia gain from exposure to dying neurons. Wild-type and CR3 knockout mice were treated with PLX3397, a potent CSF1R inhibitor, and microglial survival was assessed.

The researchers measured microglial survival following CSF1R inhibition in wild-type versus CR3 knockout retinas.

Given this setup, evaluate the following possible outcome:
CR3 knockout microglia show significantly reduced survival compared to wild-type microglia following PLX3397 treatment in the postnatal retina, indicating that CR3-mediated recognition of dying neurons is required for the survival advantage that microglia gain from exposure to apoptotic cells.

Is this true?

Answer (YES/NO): NO